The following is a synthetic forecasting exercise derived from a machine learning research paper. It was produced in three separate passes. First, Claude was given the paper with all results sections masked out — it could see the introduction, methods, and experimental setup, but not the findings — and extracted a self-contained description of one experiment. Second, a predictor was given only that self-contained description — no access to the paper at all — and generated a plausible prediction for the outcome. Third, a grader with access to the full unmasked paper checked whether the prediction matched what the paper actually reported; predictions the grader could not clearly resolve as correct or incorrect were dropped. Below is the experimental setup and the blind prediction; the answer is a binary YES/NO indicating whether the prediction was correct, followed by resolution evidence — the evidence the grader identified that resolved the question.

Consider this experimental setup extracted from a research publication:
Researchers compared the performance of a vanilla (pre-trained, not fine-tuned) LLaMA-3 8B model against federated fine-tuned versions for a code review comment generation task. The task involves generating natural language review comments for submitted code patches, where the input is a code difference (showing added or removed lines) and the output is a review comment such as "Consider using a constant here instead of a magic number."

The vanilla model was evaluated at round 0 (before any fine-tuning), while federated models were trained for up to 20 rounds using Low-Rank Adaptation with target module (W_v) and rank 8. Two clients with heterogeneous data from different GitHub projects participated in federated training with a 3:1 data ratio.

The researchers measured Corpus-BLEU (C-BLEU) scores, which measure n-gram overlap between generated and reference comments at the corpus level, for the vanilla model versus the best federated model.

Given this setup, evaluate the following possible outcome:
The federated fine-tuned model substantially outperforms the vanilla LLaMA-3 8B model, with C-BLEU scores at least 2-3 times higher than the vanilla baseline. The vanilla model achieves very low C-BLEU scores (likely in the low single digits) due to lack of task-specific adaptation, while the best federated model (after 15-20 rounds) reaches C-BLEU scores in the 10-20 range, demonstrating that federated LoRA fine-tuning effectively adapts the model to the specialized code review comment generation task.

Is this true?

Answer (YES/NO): NO